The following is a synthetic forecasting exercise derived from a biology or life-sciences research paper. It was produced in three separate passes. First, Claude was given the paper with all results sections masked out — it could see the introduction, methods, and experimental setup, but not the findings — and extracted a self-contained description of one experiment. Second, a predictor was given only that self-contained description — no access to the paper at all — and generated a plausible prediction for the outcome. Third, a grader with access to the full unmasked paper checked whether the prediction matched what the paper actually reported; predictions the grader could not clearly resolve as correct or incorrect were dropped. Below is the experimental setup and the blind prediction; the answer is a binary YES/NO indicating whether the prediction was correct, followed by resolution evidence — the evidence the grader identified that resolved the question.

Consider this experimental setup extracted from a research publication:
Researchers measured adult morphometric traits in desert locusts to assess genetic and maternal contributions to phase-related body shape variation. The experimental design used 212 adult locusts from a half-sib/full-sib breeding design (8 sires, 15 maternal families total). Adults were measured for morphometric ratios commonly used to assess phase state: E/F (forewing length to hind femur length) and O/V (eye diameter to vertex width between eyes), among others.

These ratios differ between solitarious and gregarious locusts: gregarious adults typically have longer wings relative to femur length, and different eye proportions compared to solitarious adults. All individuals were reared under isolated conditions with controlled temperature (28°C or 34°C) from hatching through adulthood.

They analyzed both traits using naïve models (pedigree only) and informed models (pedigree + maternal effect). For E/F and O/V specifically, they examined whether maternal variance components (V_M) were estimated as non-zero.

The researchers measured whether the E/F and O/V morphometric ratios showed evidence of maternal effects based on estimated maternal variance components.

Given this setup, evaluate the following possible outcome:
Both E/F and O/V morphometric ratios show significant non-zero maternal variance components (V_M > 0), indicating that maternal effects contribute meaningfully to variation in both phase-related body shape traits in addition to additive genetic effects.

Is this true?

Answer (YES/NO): NO